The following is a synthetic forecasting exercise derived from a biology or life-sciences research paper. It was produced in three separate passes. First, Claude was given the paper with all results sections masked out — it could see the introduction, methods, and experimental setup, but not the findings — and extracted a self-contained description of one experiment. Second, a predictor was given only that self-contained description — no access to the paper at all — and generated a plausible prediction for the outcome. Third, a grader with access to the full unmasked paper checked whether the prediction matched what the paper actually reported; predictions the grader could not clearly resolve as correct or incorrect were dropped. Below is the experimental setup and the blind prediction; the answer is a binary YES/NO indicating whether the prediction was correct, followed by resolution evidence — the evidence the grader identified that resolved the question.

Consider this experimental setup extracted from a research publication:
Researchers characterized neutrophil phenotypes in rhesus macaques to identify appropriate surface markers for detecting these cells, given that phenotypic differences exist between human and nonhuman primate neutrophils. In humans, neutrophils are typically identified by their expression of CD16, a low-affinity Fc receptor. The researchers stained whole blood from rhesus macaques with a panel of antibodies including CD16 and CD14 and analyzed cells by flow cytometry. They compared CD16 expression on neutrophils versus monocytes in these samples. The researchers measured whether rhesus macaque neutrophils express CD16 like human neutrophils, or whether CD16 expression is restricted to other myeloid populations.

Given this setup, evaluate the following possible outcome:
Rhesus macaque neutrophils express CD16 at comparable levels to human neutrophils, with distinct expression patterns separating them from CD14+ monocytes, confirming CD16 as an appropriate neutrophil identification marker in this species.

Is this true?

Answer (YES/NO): NO